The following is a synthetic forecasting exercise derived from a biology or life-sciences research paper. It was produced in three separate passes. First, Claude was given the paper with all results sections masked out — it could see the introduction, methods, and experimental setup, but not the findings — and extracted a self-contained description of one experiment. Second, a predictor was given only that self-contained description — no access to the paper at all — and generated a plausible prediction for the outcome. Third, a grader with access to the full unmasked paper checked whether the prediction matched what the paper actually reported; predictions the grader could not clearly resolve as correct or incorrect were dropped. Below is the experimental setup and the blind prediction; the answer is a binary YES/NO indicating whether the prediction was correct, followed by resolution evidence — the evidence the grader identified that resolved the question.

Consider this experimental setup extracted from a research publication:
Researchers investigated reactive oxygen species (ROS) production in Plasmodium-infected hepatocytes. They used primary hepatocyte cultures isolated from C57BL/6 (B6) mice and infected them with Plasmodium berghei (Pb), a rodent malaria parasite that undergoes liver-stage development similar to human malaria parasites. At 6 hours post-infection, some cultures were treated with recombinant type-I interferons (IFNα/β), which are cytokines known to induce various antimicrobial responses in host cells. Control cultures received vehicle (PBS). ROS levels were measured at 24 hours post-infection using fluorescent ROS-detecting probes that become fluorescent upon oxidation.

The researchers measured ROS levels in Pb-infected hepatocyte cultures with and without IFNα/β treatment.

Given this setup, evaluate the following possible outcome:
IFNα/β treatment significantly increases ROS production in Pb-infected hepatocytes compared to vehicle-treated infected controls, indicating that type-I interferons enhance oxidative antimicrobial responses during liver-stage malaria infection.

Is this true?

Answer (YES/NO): YES